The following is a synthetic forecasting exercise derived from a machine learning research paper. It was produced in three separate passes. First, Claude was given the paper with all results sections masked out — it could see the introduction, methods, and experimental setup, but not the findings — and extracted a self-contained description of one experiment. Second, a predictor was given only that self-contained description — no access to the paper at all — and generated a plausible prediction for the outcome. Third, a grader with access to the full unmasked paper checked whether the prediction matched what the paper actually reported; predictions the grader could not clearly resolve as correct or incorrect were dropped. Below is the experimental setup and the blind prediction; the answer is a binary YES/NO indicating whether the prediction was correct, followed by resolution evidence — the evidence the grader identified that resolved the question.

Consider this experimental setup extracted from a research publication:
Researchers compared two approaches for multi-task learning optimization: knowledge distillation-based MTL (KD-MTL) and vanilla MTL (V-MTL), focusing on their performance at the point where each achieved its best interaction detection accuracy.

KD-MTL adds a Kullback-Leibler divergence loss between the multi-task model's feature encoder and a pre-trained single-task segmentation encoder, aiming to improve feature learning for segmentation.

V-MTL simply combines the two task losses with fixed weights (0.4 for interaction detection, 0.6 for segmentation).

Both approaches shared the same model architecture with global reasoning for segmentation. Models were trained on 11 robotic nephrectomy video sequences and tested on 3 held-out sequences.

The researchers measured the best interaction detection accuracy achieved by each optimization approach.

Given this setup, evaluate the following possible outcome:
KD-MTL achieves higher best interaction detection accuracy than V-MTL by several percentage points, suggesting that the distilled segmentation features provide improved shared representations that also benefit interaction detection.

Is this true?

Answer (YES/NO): YES